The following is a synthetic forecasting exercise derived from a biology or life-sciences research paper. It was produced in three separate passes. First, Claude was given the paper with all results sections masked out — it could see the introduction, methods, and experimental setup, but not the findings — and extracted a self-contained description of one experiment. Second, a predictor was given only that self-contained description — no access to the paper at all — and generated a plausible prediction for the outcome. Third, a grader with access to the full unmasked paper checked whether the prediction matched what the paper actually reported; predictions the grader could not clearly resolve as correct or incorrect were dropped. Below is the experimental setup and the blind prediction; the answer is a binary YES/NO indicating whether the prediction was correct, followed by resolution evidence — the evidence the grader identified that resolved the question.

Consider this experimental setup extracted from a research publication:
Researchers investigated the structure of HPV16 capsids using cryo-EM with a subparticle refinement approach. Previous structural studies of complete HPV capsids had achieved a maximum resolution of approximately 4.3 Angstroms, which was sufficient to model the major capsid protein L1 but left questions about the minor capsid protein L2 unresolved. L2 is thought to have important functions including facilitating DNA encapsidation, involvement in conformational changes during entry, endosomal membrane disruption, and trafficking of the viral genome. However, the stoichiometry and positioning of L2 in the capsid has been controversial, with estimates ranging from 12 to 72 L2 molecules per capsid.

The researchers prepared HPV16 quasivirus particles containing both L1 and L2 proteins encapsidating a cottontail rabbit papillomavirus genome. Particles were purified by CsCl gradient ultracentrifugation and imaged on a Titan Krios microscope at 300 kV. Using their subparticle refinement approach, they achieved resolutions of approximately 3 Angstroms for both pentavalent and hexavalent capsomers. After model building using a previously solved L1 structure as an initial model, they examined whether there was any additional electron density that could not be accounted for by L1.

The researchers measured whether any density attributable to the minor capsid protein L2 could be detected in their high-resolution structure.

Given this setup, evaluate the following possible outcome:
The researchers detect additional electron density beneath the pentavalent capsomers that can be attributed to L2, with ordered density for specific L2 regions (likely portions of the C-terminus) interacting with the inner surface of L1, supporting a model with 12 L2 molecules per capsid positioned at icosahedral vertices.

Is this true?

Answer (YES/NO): NO